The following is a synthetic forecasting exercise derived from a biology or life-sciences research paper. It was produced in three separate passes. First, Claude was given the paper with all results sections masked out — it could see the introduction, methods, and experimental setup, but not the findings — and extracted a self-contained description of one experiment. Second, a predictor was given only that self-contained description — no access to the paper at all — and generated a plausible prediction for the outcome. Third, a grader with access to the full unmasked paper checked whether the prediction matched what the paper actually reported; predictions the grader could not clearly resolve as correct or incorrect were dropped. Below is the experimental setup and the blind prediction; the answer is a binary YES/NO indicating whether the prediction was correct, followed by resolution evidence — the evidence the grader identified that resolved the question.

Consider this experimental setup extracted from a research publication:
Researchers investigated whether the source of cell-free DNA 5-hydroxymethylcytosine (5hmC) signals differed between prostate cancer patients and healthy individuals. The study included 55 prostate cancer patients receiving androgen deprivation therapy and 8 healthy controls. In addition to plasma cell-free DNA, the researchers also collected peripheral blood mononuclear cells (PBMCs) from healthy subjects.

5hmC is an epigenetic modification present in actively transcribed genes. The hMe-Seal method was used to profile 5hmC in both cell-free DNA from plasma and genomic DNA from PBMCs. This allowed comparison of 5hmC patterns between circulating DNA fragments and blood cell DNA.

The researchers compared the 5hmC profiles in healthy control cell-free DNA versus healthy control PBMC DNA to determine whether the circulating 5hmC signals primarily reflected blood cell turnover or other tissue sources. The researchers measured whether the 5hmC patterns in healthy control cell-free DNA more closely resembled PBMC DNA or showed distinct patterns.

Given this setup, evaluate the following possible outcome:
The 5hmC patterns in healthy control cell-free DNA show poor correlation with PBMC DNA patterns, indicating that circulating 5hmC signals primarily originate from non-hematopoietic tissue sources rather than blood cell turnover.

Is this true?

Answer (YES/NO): YES